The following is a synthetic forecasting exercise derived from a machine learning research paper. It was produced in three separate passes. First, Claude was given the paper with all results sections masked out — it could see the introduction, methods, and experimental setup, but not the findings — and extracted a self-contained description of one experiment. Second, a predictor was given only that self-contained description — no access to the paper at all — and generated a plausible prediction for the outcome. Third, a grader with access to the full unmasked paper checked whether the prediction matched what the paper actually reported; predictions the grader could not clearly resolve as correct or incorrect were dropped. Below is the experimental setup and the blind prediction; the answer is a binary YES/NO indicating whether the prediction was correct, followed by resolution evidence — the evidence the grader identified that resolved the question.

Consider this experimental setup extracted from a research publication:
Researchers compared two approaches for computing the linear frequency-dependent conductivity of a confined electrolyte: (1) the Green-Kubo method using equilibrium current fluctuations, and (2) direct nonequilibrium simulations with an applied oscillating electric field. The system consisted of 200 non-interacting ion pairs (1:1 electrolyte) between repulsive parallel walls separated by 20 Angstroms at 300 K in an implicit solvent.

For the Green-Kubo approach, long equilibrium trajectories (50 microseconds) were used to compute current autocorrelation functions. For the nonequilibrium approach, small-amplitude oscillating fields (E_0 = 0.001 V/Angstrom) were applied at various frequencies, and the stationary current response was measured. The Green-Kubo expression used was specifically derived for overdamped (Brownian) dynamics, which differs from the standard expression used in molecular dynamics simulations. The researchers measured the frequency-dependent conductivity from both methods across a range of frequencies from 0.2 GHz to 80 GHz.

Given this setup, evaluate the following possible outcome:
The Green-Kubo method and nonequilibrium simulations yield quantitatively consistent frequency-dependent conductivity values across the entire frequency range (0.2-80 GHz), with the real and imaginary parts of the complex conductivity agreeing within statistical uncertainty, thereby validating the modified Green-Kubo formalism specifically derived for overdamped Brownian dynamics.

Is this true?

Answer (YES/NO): YES